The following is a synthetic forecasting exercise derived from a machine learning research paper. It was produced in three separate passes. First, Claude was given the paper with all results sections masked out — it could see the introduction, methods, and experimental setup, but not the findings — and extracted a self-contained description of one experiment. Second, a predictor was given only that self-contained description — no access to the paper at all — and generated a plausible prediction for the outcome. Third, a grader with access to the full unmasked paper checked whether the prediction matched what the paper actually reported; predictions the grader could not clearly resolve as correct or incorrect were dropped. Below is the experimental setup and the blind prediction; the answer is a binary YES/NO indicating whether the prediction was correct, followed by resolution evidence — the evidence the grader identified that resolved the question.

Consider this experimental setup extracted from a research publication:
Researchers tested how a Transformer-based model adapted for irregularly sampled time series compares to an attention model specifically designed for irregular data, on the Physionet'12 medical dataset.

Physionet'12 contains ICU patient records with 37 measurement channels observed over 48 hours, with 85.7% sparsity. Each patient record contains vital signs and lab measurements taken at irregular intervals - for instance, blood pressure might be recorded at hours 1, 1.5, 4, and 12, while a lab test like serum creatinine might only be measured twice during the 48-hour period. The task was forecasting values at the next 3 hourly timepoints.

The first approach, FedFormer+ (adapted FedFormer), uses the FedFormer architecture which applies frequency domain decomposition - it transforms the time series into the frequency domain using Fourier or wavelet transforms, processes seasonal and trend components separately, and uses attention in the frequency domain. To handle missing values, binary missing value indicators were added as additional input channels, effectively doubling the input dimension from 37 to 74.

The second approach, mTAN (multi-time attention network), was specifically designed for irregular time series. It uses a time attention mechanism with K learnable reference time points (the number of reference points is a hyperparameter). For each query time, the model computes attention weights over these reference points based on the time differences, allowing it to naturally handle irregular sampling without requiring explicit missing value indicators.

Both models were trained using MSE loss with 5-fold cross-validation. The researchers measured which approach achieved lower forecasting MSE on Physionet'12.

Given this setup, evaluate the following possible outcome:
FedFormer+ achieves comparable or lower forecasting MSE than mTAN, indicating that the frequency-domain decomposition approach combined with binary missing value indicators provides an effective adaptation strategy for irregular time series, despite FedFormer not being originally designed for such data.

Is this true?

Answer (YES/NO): NO